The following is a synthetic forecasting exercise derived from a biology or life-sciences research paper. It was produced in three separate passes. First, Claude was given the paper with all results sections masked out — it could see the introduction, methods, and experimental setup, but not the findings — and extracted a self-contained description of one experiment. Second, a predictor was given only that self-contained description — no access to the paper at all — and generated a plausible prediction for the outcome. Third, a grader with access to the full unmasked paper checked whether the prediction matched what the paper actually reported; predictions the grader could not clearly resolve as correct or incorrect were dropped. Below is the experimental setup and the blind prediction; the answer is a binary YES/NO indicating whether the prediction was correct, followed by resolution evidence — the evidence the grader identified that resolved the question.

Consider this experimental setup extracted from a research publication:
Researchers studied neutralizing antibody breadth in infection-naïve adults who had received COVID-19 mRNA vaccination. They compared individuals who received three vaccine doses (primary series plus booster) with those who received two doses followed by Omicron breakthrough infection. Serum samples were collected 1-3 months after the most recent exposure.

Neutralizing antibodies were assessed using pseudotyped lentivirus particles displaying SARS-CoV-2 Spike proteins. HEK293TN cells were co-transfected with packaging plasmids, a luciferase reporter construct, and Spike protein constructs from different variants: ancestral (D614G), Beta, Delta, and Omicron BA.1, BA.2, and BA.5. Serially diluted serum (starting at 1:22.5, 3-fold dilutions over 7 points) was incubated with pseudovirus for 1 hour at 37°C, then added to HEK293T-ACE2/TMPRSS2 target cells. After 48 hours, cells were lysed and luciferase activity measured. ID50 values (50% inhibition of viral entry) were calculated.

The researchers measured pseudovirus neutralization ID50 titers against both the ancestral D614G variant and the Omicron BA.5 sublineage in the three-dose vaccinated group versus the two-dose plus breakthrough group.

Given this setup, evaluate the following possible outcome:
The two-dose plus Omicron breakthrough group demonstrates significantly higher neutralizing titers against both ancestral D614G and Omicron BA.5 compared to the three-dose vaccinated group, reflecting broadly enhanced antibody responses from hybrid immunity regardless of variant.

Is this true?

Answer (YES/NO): YES